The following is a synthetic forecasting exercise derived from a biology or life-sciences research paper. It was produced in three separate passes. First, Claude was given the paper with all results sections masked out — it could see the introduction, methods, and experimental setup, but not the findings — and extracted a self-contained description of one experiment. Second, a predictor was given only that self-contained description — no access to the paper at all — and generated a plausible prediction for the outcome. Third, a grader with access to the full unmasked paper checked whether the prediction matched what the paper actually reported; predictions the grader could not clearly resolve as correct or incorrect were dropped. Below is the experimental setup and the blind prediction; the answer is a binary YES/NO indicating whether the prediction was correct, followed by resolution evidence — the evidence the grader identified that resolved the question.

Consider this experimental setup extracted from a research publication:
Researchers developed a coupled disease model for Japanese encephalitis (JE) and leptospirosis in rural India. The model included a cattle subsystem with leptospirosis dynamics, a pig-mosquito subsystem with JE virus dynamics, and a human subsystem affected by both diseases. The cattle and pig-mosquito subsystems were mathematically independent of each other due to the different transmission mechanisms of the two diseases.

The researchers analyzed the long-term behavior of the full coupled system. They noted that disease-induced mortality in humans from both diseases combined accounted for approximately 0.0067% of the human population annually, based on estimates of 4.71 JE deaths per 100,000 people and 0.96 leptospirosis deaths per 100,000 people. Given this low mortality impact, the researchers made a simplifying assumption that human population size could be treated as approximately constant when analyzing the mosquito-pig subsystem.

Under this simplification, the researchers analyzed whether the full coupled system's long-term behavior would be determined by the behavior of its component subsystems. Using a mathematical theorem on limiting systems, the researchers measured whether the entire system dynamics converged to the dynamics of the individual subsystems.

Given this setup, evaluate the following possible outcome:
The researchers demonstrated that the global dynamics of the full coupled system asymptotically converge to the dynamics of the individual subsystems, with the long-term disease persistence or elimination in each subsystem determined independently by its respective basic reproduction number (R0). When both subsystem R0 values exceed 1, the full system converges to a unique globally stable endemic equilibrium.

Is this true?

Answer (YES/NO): YES